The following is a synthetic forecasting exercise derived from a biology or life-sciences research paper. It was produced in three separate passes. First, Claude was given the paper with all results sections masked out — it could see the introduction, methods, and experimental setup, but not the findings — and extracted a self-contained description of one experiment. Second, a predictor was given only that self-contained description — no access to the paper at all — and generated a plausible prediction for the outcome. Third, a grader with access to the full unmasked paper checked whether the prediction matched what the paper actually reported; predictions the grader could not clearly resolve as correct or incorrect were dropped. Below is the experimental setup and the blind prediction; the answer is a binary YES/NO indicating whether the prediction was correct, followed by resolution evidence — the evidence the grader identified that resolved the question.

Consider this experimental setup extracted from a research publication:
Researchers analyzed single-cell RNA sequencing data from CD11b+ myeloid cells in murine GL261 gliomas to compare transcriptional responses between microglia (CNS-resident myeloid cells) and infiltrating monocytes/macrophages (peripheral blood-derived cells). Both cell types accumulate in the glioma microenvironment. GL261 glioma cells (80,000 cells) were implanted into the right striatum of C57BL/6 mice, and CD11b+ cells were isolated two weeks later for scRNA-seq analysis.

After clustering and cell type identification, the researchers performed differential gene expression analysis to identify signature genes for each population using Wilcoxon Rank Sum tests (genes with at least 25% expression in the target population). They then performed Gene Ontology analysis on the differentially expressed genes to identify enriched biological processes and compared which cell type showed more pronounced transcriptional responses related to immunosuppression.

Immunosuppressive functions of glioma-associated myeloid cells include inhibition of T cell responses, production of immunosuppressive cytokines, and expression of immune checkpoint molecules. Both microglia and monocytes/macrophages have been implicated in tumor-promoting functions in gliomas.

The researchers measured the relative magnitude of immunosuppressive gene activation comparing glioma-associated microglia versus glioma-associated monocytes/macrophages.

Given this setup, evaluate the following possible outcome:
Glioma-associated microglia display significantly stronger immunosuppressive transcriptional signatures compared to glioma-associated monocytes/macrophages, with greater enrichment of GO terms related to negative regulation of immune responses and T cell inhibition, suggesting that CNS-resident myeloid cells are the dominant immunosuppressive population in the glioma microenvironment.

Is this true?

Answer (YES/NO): NO